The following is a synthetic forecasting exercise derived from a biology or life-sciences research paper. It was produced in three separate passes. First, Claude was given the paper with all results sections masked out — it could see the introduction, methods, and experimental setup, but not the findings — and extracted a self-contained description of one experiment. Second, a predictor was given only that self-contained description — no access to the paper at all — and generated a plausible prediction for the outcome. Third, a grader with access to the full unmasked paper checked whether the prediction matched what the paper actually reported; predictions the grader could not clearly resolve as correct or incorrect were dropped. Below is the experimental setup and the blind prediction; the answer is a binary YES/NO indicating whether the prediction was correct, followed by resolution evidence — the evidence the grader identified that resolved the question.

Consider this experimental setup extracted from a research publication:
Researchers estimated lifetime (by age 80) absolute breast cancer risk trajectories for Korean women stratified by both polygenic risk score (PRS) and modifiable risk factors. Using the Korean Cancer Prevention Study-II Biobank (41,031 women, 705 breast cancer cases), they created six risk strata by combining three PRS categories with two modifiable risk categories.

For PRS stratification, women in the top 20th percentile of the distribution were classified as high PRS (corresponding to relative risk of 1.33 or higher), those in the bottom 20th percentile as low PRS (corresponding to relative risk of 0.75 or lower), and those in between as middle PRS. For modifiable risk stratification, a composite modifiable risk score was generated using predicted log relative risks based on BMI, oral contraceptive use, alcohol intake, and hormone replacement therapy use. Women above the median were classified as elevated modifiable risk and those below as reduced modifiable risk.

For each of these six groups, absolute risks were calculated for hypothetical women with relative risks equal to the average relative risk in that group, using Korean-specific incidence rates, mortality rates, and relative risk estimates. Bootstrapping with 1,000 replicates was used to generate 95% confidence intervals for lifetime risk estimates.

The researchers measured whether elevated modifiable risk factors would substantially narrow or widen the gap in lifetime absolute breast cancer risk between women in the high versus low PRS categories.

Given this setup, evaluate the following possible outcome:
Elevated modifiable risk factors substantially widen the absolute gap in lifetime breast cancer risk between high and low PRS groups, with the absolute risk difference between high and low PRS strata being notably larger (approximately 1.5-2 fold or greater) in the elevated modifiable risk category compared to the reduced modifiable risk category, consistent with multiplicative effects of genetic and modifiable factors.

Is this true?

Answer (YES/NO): YES